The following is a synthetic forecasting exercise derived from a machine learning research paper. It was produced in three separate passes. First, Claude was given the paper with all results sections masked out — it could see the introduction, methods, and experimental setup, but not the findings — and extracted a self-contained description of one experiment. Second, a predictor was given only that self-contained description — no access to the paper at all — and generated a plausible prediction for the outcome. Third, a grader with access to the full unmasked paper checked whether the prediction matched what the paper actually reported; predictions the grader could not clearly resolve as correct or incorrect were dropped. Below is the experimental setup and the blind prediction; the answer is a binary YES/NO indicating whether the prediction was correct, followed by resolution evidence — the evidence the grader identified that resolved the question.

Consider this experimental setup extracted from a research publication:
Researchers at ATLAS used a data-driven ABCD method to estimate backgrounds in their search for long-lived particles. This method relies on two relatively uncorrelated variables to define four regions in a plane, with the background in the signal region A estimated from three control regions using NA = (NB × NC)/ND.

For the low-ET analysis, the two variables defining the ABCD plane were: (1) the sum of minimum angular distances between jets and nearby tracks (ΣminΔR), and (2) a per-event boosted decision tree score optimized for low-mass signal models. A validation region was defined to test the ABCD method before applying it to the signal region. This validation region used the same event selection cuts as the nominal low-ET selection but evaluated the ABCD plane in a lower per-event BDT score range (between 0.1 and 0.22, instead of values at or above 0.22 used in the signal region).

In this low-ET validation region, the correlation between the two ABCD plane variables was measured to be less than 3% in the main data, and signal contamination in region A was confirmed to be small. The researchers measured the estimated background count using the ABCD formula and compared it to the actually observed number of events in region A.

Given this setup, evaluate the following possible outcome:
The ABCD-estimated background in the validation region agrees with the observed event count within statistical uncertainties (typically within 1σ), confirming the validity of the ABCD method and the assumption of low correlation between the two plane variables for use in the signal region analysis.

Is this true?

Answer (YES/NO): YES